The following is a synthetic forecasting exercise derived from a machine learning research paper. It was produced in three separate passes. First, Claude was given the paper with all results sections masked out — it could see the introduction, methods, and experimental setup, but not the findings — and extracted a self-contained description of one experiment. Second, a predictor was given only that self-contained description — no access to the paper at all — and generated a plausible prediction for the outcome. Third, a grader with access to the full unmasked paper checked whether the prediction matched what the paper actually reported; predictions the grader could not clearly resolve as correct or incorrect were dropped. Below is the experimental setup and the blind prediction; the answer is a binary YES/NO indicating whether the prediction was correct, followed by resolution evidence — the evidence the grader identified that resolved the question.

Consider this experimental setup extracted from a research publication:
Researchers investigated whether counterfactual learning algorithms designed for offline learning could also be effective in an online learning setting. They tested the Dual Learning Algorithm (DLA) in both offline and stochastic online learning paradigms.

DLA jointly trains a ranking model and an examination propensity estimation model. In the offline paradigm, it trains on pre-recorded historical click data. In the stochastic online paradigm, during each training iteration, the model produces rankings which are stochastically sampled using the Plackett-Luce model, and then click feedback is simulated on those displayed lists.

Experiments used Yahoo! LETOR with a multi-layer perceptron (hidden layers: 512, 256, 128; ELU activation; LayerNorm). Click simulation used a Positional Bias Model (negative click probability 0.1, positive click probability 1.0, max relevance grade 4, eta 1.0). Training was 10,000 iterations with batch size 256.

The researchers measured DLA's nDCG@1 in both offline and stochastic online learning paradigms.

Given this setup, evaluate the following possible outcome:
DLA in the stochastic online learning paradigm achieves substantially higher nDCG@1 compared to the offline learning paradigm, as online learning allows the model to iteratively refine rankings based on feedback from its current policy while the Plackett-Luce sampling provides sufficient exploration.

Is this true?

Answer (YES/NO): NO